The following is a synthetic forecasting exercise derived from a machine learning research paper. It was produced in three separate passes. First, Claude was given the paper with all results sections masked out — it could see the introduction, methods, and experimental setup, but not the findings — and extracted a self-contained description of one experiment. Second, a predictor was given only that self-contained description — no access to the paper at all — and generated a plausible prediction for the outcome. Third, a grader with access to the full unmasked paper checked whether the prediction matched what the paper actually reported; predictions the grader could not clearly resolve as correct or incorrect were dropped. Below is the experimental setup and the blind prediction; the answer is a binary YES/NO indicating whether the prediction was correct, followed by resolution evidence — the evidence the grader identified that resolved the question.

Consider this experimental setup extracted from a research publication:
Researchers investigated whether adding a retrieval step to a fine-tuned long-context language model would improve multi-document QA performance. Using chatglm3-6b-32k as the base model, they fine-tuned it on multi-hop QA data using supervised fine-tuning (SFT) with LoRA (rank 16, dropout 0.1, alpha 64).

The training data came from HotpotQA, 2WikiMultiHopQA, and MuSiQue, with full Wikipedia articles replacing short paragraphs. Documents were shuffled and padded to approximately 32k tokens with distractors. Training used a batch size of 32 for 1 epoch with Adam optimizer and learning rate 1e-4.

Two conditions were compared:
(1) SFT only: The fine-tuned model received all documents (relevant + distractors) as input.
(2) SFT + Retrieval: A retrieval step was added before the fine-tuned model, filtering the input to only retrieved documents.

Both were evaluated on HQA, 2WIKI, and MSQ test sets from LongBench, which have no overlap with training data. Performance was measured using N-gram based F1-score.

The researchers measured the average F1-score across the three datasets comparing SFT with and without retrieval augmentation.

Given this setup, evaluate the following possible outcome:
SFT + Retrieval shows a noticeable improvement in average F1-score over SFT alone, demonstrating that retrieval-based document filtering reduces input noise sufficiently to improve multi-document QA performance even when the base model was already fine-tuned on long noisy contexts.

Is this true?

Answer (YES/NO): NO